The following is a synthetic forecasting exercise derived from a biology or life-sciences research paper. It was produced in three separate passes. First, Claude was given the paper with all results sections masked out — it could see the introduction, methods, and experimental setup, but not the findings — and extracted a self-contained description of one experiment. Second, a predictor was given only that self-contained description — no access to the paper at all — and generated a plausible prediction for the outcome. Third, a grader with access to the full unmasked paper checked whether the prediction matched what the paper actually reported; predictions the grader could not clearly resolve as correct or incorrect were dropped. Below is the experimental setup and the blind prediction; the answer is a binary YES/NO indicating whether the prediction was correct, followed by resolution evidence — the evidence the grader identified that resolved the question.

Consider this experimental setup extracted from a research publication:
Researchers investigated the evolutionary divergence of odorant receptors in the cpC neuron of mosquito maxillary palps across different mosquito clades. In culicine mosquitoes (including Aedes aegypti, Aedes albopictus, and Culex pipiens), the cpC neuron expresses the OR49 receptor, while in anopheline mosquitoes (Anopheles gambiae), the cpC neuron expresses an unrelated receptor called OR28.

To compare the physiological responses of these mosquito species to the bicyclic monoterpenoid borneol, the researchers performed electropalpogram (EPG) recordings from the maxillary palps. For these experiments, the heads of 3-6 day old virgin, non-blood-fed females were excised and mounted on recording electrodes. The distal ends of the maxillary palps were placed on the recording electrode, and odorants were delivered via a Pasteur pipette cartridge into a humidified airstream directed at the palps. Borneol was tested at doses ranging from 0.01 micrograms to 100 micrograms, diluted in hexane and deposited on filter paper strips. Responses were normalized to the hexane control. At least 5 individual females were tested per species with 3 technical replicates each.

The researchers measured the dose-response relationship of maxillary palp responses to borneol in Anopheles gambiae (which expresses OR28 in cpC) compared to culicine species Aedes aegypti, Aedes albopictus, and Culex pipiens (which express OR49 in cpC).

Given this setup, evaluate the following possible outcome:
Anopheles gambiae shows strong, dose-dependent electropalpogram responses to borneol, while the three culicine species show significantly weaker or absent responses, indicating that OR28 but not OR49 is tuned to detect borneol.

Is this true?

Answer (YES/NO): NO